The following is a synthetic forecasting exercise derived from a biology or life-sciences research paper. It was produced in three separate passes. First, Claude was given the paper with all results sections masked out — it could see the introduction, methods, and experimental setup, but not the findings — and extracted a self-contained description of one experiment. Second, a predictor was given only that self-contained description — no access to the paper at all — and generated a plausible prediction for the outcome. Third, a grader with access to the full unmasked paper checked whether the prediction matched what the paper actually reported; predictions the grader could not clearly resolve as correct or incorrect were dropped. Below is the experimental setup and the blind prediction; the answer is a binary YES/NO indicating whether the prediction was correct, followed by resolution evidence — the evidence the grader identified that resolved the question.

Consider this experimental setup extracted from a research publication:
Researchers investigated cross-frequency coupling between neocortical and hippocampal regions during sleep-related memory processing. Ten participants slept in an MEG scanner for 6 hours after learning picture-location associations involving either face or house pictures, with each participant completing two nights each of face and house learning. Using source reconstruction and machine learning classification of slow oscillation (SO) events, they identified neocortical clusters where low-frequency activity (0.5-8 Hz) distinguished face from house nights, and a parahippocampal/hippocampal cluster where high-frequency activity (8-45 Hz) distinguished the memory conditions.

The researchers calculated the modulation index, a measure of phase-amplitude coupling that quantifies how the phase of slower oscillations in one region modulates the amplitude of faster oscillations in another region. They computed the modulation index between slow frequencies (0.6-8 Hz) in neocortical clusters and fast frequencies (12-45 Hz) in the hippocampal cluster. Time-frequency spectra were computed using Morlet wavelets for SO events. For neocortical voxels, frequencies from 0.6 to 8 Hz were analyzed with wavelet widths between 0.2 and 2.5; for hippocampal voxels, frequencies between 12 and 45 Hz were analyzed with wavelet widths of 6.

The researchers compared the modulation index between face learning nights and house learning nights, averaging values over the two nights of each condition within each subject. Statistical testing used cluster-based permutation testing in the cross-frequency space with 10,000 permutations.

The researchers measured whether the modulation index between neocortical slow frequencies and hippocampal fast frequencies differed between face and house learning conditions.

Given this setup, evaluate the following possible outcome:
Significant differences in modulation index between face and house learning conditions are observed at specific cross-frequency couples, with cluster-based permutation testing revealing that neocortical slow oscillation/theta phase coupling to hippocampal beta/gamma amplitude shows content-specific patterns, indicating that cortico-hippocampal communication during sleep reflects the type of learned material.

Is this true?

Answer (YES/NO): YES